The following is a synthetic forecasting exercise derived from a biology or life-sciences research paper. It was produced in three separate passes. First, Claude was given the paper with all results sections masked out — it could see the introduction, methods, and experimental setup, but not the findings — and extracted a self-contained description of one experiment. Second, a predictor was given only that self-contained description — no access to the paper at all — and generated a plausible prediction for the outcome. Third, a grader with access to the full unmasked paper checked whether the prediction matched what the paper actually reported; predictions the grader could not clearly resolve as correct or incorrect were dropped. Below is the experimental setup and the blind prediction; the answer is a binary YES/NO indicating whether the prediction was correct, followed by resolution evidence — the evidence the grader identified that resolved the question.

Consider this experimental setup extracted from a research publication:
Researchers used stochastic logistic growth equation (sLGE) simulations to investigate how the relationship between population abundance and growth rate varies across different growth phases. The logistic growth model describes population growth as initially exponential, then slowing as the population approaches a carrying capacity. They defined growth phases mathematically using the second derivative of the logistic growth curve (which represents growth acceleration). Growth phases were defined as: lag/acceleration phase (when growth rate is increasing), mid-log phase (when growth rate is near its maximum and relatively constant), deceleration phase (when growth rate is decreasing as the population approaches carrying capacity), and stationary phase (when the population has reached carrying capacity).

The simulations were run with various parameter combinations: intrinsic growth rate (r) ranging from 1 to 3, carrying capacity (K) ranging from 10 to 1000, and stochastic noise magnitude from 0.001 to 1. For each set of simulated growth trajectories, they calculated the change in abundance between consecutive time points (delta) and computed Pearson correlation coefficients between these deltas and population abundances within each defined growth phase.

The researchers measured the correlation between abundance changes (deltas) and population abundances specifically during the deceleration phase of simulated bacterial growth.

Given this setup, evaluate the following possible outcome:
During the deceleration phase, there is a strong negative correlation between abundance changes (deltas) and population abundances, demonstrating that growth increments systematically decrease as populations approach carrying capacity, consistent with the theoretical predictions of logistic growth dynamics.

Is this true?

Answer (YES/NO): YES